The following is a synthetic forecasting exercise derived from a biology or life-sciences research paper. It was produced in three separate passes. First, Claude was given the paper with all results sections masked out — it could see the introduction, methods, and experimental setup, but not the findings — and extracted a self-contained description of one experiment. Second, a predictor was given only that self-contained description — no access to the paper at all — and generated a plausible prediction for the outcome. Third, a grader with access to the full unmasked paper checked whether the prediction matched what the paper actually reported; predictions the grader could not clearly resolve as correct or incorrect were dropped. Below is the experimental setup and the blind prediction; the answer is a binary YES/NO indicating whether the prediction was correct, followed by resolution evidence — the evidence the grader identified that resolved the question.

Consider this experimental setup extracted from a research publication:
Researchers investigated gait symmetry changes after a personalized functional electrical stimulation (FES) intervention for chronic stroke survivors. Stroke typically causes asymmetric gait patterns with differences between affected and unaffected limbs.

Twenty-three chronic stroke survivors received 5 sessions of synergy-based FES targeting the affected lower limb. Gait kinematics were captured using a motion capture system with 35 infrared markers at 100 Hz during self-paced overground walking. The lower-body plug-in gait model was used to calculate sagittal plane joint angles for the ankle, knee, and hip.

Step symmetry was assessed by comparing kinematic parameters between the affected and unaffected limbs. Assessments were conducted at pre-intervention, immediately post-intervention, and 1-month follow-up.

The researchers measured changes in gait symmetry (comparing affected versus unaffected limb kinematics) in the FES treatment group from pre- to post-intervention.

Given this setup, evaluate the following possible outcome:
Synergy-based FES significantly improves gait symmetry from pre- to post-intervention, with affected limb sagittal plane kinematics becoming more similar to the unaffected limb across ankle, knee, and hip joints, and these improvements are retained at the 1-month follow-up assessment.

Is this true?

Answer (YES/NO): NO